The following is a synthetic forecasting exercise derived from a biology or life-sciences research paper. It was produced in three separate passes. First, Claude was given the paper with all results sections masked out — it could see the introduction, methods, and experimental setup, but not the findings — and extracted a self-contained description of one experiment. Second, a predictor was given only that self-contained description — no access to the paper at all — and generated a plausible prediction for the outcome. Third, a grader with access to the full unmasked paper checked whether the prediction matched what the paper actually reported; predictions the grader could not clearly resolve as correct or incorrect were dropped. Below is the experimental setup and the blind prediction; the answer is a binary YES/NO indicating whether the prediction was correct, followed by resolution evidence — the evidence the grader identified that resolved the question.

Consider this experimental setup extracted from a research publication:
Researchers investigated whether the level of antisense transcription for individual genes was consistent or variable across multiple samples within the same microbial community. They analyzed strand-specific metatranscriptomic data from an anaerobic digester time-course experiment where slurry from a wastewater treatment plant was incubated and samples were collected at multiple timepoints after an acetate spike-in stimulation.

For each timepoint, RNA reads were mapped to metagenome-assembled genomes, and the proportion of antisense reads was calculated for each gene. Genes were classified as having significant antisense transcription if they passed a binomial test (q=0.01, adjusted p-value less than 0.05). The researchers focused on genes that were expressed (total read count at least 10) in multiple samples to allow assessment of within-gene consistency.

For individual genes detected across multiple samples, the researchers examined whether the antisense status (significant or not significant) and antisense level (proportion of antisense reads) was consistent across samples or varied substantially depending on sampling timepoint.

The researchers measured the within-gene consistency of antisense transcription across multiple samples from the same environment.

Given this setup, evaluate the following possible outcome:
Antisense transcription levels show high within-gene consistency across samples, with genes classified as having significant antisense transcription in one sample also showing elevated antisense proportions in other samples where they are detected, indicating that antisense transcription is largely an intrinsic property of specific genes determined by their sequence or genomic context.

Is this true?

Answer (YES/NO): YES